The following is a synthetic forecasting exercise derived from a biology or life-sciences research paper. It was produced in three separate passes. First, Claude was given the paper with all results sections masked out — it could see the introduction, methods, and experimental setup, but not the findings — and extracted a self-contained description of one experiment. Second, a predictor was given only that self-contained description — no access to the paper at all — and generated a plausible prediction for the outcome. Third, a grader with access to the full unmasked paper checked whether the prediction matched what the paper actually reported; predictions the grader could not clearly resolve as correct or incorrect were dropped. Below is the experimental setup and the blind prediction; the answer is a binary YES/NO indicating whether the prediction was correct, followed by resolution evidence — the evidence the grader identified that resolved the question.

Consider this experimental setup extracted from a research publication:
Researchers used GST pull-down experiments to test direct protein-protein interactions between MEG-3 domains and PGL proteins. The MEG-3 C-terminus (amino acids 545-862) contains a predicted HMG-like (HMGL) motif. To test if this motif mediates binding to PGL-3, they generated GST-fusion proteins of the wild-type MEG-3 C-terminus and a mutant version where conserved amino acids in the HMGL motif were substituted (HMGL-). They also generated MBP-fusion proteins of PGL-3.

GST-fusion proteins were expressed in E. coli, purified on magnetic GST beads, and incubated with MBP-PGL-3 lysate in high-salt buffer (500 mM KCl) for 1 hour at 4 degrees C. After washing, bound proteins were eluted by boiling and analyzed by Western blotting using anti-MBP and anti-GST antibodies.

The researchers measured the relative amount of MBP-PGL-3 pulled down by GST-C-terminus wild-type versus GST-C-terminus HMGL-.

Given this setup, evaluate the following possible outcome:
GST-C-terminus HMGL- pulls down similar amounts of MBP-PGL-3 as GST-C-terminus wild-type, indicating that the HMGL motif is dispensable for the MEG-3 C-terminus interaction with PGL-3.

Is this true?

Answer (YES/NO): NO